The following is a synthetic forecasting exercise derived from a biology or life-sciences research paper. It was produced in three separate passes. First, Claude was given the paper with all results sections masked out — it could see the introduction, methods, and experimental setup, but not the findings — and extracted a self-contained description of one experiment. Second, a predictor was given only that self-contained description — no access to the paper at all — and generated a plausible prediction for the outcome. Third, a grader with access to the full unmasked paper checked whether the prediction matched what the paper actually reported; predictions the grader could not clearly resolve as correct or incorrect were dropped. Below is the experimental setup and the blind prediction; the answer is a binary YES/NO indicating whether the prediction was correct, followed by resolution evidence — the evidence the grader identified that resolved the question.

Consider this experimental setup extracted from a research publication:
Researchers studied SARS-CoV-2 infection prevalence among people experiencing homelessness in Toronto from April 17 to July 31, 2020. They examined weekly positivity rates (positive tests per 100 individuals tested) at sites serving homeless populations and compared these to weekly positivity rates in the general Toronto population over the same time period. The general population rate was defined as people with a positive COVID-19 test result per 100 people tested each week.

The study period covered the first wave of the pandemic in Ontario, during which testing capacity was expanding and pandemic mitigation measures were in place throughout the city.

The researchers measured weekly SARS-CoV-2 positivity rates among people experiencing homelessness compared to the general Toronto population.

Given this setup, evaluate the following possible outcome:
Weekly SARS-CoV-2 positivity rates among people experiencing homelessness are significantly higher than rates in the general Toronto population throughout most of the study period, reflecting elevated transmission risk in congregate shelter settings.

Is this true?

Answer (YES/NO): YES